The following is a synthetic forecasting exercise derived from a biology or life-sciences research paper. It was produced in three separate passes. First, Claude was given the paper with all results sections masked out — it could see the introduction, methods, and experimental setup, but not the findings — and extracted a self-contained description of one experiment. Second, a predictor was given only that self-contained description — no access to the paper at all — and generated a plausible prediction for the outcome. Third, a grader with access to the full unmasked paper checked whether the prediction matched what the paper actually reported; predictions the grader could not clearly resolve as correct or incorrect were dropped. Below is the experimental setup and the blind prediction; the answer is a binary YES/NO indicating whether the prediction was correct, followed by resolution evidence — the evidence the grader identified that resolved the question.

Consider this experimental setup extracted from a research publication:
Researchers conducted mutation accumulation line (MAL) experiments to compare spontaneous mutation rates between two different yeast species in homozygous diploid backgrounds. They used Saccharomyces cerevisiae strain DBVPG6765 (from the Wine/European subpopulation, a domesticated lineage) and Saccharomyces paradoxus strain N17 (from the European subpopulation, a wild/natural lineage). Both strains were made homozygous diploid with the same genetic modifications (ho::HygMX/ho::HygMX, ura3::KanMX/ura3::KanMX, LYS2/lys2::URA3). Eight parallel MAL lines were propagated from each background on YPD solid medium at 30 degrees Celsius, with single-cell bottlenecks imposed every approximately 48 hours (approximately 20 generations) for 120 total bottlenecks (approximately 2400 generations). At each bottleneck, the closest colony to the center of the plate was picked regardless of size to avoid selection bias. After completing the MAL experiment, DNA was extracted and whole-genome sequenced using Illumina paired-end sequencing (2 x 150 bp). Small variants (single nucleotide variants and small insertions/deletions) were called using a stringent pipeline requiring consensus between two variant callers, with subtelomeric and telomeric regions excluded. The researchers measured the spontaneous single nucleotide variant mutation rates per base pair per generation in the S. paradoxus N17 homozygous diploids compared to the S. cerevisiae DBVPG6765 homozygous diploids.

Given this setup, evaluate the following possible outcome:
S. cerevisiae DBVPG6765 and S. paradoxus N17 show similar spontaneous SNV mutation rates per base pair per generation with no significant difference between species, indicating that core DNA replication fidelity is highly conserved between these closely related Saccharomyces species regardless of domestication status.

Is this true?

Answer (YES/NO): NO